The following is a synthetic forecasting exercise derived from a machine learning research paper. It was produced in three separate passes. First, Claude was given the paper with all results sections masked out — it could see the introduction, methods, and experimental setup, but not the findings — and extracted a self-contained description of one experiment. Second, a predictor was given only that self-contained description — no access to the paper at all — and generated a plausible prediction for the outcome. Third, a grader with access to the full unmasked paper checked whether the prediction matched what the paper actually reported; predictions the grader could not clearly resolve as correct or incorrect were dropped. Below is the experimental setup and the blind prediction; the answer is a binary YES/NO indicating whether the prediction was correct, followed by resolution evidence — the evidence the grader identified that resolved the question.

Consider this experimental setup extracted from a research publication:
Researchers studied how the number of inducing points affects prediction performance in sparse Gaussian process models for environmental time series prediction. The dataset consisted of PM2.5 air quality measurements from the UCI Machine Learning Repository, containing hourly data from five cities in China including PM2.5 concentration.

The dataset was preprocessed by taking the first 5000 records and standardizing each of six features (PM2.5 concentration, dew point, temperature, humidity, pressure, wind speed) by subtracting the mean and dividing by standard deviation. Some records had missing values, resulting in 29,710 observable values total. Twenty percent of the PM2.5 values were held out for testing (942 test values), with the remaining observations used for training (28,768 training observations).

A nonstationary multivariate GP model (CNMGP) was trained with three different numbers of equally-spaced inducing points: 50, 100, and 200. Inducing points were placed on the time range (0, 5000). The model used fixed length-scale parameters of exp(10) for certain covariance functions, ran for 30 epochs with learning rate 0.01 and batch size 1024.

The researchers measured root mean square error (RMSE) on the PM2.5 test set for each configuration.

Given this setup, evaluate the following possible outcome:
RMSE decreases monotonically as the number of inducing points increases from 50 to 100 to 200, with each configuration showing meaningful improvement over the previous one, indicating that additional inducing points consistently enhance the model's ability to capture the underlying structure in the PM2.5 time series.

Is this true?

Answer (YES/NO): YES